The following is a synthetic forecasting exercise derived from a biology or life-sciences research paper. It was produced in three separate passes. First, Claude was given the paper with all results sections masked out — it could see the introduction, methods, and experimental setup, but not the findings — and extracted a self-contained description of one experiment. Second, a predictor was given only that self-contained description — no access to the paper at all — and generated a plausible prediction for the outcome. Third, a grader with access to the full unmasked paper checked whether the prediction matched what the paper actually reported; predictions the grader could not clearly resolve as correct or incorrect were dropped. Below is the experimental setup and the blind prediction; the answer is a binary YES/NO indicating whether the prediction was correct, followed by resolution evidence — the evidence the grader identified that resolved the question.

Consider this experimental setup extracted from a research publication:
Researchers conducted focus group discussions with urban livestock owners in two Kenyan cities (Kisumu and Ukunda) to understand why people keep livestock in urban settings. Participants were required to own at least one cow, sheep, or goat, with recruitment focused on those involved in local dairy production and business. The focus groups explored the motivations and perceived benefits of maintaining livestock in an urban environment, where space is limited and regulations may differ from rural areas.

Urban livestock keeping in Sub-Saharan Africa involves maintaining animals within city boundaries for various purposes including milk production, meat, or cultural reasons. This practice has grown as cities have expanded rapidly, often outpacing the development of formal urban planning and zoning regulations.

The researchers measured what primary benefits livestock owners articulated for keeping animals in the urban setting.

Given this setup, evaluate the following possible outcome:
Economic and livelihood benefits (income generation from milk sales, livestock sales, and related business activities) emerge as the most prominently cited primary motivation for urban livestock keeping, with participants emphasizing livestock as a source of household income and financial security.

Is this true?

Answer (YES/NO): YES